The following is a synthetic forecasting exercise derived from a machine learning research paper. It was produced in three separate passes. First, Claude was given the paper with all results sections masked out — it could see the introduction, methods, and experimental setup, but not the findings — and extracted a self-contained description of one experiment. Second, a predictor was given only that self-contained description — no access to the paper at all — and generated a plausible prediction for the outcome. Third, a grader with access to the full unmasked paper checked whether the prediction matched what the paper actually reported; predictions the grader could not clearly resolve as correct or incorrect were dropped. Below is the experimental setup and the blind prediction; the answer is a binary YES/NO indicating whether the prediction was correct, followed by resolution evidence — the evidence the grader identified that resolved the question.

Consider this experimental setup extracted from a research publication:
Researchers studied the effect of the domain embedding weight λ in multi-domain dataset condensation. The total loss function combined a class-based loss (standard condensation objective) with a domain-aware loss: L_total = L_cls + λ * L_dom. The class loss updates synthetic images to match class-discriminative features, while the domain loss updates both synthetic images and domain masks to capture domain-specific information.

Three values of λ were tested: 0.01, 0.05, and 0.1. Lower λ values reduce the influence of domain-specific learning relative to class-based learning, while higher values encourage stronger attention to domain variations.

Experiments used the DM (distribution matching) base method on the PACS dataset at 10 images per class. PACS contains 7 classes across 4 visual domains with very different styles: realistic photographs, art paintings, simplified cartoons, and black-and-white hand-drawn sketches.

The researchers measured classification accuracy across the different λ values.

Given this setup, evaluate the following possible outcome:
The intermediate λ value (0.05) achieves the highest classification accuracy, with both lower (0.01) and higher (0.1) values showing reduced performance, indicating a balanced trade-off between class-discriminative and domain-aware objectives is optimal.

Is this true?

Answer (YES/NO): NO